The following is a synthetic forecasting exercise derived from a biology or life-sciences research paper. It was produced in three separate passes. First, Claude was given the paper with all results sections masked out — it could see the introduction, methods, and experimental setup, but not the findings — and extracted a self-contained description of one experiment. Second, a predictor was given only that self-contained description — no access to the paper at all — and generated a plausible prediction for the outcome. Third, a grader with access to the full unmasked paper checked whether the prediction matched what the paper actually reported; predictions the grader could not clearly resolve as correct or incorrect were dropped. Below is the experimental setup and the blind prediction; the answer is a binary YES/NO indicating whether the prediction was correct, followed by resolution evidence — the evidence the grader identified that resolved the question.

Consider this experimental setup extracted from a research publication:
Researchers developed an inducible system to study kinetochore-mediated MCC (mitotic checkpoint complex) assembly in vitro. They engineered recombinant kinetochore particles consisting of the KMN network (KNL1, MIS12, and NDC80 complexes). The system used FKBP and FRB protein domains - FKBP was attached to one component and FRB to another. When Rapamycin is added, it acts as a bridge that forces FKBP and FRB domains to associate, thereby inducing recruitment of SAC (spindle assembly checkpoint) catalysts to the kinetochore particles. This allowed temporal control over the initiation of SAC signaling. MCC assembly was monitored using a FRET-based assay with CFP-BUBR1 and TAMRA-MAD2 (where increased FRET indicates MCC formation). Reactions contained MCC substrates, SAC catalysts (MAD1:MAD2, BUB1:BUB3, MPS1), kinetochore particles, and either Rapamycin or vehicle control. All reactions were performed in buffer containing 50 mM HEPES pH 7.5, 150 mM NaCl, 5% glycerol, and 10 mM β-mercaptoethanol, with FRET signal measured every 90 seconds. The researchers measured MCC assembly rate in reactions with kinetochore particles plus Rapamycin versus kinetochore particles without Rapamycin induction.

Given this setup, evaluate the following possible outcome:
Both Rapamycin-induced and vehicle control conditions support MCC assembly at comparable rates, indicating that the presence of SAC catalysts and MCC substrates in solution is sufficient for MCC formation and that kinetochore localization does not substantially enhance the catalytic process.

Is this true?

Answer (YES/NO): NO